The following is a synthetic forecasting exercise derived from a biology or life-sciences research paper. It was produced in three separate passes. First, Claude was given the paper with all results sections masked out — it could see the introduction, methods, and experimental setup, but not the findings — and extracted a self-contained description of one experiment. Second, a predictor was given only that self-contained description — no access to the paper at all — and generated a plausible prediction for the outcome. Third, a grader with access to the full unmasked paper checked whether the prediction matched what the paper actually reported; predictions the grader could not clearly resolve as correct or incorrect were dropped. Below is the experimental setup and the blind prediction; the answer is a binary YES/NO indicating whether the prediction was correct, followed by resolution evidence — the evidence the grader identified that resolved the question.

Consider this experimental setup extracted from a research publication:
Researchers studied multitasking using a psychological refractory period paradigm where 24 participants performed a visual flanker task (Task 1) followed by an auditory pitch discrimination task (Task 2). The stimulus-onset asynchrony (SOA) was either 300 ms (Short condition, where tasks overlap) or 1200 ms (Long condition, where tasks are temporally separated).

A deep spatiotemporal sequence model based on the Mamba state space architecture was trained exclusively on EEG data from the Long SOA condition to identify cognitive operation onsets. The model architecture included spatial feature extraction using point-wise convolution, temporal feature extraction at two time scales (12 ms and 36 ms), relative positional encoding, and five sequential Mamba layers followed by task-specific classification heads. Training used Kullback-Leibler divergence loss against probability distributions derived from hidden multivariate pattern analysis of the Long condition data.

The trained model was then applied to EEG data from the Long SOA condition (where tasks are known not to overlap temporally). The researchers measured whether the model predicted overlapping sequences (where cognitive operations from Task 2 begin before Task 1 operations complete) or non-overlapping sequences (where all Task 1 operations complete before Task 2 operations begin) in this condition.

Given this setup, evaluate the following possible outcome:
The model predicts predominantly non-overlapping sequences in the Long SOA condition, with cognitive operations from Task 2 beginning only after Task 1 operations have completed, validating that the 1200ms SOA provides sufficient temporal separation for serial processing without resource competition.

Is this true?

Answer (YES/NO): YES